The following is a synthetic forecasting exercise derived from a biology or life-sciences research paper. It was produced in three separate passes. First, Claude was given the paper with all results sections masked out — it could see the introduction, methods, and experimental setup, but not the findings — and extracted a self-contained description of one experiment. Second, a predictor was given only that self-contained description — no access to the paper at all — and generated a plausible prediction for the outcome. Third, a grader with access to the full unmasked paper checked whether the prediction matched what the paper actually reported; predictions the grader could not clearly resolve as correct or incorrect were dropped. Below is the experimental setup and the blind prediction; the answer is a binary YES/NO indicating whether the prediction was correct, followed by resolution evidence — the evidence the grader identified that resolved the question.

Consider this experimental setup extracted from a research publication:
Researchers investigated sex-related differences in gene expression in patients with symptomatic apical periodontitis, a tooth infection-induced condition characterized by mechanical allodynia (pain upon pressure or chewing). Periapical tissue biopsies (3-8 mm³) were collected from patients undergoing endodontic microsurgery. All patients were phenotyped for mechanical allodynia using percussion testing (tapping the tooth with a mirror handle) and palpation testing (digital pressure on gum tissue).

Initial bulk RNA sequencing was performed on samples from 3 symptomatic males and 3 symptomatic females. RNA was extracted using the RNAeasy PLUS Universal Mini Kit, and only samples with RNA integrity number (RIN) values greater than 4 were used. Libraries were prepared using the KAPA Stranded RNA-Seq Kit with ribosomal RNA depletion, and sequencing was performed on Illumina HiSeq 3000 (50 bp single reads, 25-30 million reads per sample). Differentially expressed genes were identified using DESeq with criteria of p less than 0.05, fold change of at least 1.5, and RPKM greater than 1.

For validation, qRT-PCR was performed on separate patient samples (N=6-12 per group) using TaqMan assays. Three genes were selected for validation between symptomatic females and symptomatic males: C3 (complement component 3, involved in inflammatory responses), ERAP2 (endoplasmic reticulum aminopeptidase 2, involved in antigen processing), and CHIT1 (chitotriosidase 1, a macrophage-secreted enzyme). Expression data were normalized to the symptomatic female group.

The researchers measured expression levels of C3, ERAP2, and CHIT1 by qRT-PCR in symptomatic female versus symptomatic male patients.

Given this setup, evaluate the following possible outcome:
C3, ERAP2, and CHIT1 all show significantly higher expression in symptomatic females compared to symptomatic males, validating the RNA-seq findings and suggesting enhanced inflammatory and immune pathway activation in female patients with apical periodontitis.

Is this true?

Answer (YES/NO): YES